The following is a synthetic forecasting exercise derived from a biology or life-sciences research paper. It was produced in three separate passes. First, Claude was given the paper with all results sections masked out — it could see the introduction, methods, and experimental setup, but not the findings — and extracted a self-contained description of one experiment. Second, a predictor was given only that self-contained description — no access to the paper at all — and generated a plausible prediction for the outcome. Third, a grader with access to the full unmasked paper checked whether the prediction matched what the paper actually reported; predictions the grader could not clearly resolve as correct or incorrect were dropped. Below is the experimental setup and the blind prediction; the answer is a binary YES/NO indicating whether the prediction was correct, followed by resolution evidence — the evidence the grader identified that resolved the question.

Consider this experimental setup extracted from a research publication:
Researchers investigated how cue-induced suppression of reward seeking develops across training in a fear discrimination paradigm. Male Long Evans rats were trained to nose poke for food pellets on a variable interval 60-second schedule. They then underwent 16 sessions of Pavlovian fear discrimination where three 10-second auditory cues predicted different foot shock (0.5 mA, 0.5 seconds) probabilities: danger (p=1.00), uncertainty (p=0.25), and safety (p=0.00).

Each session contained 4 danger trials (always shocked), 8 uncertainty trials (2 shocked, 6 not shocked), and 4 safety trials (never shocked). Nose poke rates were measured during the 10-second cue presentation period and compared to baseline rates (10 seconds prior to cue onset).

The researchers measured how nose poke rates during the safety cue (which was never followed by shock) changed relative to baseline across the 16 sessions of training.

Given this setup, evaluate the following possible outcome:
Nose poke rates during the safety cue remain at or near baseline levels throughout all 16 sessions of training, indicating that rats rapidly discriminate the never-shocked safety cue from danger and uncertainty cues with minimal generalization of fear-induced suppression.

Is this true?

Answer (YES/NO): NO